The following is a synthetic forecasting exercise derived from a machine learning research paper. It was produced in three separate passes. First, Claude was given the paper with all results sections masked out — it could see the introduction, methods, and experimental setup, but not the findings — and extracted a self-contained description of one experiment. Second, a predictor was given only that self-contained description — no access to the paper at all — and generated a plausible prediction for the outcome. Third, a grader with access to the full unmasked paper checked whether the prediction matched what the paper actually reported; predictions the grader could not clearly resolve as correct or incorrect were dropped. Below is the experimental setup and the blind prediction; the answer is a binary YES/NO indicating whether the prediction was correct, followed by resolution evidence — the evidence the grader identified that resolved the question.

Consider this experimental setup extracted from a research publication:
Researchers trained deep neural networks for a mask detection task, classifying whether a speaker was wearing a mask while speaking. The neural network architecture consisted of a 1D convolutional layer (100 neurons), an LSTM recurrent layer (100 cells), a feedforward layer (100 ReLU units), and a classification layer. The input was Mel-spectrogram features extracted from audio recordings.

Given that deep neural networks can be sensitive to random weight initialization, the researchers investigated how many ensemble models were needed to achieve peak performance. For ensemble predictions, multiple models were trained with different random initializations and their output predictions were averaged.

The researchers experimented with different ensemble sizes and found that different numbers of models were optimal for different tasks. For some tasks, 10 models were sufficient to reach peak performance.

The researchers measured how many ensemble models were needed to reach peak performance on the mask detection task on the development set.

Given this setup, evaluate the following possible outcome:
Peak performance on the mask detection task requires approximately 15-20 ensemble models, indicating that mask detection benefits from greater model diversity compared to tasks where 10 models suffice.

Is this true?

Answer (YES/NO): NO